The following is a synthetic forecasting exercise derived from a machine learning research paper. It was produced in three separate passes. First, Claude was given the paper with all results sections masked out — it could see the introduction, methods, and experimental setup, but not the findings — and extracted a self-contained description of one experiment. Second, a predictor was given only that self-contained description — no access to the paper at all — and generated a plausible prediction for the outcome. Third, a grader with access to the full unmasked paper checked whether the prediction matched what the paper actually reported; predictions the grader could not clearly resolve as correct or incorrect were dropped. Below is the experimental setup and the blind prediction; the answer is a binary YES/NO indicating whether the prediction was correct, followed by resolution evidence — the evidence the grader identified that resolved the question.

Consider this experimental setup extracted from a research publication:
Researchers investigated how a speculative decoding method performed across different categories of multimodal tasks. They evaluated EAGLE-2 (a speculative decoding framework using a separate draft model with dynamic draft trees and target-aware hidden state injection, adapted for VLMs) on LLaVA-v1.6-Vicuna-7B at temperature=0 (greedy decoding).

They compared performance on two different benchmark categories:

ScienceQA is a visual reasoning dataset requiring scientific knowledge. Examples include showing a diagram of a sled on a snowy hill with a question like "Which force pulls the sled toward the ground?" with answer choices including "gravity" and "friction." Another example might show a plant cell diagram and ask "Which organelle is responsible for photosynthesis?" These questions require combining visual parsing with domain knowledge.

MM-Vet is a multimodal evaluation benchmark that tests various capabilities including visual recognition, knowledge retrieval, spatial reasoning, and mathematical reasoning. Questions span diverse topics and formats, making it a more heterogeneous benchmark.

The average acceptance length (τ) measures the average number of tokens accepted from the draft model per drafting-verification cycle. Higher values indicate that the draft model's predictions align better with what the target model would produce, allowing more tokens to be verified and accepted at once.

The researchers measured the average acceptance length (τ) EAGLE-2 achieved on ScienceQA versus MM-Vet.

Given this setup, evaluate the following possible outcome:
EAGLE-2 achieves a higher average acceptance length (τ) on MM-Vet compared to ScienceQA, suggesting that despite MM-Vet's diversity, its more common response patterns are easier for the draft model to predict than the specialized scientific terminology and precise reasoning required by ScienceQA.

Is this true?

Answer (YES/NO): NO